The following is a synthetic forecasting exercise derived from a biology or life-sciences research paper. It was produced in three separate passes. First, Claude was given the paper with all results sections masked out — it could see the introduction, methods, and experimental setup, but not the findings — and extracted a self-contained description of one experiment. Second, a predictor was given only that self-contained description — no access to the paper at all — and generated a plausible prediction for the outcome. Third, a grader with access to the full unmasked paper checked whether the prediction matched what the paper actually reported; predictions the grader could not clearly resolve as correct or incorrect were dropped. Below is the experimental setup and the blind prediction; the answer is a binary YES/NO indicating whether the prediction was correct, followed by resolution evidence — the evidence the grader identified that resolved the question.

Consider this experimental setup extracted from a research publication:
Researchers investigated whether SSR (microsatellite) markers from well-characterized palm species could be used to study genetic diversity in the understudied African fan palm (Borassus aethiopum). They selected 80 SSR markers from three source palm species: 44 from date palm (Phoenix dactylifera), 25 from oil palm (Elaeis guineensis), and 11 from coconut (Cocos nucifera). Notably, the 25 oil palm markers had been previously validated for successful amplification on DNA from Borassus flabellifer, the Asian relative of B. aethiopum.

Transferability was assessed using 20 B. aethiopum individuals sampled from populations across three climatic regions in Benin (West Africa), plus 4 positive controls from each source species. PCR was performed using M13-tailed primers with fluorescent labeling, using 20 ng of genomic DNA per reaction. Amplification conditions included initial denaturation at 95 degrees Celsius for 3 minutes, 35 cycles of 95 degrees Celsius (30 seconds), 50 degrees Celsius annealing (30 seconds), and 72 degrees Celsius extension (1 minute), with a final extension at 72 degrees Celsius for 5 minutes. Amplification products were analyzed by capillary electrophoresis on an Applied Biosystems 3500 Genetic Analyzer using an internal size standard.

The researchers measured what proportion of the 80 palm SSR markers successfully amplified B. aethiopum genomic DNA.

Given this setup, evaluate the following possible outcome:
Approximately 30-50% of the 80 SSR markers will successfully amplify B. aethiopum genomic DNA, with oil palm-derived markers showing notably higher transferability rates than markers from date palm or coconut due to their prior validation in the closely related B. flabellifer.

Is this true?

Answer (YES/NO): NO